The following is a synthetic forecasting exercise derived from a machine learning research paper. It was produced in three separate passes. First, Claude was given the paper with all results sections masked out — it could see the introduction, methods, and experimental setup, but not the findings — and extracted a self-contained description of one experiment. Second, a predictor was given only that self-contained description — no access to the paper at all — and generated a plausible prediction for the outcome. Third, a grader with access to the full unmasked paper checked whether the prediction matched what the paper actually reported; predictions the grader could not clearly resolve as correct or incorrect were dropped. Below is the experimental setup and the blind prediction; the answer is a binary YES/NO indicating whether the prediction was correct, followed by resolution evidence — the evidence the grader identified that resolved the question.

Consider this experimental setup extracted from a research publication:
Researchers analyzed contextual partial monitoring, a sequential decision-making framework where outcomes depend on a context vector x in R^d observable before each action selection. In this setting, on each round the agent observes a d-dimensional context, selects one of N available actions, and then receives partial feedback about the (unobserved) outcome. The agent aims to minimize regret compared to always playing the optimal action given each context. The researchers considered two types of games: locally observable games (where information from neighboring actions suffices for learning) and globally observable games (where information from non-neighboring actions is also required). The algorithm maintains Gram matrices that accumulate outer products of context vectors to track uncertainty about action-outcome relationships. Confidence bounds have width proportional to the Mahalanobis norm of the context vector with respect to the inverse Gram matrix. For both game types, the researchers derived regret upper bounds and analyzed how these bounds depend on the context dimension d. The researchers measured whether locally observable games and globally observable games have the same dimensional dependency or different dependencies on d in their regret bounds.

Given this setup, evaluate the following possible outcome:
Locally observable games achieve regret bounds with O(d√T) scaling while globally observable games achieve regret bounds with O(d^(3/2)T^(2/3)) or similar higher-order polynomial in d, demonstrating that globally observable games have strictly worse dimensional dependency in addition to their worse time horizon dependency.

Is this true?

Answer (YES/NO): NO